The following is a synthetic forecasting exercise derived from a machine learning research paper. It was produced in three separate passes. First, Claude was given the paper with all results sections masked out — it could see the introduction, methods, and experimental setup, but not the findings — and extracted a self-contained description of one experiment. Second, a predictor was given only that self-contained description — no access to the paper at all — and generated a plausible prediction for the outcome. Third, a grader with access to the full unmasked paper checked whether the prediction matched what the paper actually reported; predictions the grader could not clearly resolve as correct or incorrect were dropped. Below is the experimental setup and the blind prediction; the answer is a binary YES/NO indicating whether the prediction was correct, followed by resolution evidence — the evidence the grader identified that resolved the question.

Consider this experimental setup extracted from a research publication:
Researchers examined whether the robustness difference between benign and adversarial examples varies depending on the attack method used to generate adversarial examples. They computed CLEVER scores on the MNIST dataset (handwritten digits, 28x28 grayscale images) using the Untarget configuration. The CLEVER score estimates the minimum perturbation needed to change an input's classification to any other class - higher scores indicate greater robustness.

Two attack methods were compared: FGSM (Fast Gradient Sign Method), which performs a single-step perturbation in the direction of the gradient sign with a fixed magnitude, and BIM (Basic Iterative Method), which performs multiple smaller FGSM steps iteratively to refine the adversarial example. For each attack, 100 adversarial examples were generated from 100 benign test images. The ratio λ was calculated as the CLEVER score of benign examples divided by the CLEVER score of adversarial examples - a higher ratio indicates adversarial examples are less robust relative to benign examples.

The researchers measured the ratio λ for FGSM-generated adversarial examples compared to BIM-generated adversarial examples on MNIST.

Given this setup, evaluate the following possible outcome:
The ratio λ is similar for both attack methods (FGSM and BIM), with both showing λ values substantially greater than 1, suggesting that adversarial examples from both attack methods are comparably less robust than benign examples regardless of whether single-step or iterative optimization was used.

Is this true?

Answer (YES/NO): NO